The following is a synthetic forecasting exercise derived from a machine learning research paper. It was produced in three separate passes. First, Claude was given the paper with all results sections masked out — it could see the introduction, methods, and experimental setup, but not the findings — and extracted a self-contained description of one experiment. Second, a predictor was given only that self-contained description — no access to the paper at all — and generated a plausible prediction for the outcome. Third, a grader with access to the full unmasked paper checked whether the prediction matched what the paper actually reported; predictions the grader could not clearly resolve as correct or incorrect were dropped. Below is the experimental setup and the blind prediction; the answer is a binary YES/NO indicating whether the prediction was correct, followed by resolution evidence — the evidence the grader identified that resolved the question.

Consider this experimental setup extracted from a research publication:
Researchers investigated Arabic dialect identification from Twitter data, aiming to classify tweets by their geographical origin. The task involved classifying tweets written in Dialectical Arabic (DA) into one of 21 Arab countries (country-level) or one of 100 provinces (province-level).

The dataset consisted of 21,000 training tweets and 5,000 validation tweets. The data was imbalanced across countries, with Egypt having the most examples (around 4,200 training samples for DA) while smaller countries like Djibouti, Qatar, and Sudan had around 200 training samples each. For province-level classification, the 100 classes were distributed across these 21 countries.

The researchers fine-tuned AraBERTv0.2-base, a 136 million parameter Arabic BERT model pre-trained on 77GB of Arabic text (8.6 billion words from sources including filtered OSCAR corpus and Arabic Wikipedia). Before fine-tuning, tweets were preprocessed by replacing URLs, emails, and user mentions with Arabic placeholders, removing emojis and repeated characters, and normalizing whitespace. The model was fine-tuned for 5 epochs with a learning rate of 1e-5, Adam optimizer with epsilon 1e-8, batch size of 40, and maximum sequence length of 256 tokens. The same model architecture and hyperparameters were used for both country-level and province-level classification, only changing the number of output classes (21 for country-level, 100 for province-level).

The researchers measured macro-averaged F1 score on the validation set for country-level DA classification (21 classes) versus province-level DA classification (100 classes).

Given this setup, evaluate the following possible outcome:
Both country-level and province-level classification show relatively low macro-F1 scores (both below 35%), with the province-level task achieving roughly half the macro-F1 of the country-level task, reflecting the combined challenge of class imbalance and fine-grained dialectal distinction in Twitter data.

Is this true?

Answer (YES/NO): NO